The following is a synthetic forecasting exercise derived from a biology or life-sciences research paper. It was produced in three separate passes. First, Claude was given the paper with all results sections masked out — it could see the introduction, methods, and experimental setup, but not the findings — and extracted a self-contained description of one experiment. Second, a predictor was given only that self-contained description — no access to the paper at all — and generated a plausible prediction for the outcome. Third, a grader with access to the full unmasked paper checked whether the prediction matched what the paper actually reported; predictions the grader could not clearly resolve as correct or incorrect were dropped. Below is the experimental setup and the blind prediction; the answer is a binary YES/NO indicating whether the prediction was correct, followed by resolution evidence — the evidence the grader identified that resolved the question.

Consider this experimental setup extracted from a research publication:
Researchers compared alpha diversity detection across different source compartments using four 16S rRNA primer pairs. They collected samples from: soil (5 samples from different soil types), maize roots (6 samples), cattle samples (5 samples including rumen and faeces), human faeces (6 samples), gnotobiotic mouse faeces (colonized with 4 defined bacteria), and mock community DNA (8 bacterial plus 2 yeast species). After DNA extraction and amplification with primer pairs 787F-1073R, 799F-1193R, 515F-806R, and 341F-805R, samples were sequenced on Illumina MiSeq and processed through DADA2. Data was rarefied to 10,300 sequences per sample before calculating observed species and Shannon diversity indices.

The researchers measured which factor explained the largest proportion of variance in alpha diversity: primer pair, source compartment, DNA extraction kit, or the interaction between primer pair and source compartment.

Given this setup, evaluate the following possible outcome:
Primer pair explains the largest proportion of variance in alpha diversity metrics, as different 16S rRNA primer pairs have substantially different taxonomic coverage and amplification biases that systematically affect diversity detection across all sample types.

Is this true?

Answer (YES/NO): NO